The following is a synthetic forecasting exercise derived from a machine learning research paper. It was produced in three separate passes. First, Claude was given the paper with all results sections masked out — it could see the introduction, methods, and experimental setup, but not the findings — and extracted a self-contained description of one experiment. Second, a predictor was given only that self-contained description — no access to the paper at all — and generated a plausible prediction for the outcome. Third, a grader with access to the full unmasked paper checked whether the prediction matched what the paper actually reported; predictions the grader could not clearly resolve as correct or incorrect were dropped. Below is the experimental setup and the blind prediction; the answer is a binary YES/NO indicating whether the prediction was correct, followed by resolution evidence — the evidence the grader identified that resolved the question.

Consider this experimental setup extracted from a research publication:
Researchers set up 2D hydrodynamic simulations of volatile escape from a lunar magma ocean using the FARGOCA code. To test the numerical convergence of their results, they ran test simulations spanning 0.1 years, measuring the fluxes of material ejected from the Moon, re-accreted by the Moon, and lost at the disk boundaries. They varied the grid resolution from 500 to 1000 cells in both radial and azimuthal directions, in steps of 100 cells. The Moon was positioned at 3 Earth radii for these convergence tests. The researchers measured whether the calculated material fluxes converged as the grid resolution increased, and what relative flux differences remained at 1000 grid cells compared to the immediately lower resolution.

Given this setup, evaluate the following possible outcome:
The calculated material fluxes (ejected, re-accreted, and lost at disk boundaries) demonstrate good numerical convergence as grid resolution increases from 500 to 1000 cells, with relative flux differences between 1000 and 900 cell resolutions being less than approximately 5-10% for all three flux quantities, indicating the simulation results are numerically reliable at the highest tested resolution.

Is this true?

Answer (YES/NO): YES